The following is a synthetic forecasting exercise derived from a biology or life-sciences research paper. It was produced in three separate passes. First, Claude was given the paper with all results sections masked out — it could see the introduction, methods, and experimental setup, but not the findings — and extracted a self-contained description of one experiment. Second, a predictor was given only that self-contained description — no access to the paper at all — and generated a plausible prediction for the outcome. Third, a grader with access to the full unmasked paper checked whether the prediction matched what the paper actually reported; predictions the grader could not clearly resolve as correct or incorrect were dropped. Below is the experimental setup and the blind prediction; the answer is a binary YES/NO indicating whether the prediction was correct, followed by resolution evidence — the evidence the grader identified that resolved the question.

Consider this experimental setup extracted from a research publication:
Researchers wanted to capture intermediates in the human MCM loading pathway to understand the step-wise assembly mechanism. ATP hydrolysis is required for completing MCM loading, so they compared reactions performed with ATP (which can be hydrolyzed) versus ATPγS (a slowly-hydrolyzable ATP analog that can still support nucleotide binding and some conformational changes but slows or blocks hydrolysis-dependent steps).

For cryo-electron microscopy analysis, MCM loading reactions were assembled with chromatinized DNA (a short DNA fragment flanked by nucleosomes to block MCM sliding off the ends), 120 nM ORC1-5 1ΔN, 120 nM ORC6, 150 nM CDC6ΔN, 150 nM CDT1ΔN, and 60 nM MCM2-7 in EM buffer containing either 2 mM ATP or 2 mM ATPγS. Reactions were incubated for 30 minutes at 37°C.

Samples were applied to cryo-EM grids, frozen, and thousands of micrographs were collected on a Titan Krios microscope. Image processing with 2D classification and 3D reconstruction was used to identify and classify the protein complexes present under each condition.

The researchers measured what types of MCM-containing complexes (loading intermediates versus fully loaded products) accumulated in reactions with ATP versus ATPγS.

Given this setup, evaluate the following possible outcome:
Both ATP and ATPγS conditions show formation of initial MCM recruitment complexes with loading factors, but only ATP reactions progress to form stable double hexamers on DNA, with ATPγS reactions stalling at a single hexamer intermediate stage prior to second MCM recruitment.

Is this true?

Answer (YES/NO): NO